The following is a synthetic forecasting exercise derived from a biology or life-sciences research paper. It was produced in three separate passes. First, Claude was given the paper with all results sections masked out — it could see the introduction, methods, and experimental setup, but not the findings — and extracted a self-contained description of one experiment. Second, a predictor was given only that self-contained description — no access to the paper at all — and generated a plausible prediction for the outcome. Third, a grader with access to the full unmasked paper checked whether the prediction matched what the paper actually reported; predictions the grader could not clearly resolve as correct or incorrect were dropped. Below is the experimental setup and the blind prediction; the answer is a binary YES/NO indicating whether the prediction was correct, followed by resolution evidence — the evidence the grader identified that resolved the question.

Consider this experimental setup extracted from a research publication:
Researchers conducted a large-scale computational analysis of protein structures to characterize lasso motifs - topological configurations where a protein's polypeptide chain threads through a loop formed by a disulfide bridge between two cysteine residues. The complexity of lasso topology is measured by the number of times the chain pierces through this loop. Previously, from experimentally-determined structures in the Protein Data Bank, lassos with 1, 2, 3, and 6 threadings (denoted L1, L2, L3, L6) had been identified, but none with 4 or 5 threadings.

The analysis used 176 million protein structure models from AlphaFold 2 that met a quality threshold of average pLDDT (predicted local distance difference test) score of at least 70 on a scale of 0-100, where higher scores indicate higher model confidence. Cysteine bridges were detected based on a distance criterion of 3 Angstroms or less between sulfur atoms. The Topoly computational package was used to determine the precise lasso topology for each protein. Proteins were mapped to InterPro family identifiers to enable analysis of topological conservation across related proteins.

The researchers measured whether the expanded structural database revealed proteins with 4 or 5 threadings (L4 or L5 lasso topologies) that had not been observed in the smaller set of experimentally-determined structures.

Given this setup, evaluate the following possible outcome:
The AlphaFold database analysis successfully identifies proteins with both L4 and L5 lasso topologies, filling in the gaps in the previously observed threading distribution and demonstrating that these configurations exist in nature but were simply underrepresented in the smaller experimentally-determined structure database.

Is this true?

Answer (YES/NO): NO